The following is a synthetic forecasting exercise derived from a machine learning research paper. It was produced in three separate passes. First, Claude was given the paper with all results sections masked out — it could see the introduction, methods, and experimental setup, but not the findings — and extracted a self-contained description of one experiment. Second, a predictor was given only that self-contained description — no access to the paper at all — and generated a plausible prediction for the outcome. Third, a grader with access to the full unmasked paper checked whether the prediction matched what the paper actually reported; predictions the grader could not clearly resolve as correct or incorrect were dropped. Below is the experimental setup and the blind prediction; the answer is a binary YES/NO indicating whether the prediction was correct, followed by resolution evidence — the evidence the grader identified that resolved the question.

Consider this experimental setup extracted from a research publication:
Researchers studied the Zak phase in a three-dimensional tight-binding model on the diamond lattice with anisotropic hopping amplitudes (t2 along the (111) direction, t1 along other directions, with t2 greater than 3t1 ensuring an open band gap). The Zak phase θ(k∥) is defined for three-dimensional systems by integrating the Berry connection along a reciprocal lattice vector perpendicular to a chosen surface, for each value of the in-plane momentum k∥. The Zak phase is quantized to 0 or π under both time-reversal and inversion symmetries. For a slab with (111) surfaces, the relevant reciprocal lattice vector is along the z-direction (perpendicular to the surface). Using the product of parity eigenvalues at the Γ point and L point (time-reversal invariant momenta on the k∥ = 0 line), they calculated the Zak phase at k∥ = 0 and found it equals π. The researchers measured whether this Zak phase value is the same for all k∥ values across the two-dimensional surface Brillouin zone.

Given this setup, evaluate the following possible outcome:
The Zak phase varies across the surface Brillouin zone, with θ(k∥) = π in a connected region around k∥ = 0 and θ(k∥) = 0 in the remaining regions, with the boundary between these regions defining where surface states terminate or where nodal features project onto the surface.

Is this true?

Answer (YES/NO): NO